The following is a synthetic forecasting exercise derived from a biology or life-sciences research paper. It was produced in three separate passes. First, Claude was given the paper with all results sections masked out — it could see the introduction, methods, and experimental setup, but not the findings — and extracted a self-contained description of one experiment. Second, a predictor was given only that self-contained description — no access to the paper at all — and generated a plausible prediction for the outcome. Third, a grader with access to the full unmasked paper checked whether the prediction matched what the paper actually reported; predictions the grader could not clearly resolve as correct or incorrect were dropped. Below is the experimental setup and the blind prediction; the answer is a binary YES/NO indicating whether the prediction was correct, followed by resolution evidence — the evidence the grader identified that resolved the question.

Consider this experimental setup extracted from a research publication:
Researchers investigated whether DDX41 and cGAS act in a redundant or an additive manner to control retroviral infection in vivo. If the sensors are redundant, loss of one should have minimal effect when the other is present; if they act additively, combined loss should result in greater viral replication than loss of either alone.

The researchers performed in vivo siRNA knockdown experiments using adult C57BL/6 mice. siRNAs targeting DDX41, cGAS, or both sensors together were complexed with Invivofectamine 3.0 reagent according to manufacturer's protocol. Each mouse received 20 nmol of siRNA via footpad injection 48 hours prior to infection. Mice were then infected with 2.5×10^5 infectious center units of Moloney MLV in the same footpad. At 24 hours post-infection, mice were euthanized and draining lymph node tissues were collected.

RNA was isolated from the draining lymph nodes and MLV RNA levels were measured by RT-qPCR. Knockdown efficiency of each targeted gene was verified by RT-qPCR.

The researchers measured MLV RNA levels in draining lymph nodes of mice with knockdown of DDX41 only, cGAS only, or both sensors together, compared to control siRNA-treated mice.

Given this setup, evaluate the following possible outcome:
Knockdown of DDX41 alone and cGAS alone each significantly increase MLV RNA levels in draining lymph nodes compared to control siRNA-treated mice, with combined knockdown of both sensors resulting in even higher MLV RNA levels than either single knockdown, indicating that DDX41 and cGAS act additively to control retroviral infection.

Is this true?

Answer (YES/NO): YES